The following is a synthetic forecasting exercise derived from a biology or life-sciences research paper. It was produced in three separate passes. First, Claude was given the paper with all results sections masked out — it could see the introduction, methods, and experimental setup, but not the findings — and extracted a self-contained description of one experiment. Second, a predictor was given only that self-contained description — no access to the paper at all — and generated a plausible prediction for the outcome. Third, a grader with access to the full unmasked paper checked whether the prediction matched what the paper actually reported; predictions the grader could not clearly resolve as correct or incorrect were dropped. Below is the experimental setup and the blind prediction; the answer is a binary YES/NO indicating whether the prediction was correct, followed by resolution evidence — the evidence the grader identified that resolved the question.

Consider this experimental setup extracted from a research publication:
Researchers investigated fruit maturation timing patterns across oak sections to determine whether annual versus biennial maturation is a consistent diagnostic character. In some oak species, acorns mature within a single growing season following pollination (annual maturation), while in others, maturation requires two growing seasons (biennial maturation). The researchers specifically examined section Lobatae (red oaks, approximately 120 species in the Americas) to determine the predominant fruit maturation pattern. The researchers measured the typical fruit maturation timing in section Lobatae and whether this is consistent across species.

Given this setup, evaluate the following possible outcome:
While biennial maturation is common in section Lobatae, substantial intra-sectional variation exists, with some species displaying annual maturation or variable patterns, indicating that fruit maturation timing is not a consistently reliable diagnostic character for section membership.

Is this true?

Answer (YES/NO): NO